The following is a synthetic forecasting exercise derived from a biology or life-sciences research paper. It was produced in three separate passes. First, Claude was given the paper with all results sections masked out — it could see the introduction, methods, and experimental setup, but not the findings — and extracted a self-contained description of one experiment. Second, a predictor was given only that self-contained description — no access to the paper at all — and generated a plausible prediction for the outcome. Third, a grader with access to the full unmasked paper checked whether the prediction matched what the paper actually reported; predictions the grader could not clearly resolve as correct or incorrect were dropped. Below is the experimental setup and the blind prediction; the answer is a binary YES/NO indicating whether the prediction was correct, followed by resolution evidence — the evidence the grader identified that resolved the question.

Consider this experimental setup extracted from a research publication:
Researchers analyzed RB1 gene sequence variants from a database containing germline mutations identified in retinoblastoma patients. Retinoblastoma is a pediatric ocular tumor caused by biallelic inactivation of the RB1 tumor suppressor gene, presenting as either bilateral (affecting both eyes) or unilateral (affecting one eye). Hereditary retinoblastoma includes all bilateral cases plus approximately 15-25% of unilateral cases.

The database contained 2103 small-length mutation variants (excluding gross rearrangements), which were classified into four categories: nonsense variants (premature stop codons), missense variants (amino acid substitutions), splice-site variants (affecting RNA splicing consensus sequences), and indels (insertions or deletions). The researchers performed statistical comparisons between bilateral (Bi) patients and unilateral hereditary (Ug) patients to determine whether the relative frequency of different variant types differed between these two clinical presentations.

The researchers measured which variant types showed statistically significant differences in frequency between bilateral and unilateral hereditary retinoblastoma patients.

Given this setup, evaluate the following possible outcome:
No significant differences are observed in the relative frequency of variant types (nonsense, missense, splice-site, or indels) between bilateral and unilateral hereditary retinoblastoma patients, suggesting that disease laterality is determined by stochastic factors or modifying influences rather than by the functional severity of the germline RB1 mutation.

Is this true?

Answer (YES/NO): NO